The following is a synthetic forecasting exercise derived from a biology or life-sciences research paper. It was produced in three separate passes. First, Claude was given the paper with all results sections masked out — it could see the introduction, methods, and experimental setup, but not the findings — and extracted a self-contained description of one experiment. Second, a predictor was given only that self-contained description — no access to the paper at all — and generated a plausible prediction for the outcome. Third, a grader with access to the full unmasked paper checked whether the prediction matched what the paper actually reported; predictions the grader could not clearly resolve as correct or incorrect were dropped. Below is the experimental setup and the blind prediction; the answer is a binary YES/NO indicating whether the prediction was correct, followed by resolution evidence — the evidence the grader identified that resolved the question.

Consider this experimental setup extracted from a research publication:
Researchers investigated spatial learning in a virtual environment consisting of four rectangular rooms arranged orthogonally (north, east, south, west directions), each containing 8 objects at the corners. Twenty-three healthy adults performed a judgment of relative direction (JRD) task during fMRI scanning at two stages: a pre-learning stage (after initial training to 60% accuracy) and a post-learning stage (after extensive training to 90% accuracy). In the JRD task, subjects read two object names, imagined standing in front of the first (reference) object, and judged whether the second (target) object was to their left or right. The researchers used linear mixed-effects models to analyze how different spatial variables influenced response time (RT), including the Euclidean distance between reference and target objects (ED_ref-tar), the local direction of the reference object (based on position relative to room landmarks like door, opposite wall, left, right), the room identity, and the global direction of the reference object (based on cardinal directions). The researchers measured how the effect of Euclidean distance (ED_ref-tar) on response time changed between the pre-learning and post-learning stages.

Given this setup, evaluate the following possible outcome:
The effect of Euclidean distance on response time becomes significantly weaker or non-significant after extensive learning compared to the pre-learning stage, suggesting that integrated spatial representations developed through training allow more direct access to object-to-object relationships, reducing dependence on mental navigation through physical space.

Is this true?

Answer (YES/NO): NO